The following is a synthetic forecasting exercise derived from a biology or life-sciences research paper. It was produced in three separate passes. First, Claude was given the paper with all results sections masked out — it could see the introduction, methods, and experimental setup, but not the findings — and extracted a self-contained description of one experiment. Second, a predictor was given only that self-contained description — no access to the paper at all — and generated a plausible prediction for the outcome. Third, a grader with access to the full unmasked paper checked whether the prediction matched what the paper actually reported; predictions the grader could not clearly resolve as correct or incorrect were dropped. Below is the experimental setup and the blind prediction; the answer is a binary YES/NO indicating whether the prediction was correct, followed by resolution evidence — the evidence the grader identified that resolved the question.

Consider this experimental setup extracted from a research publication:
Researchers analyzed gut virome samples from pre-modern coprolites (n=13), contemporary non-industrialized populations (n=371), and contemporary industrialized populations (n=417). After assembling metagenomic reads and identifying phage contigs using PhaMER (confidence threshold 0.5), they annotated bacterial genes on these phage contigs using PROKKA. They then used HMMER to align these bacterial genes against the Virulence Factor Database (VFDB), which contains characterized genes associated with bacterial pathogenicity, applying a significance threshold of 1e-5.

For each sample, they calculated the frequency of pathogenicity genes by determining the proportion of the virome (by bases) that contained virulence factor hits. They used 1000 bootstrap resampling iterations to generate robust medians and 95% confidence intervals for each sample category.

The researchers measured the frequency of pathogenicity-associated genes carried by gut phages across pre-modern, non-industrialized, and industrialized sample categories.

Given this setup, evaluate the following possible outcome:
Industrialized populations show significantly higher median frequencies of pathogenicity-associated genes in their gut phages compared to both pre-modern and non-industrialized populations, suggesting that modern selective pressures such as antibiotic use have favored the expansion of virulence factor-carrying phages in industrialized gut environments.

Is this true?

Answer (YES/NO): YES